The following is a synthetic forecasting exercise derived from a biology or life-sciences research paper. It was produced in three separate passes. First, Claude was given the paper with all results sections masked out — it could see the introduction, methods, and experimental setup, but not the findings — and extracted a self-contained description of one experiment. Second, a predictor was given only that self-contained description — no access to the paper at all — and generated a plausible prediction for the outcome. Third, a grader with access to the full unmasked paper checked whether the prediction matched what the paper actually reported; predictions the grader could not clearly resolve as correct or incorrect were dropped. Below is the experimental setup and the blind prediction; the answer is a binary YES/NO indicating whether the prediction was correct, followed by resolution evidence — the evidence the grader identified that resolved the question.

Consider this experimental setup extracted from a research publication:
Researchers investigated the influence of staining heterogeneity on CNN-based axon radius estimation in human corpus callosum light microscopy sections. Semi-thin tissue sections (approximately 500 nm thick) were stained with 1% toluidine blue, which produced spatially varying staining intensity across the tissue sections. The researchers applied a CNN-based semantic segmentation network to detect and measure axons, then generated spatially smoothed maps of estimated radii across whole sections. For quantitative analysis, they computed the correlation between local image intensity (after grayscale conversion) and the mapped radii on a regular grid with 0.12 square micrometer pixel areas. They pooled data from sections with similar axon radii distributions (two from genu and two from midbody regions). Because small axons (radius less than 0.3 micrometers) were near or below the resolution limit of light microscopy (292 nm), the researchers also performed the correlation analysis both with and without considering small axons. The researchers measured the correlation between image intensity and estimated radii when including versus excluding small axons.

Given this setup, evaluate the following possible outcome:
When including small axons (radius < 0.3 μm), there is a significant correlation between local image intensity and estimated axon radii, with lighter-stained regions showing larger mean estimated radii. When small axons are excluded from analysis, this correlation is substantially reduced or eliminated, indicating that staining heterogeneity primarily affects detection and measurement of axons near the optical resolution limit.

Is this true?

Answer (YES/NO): YES